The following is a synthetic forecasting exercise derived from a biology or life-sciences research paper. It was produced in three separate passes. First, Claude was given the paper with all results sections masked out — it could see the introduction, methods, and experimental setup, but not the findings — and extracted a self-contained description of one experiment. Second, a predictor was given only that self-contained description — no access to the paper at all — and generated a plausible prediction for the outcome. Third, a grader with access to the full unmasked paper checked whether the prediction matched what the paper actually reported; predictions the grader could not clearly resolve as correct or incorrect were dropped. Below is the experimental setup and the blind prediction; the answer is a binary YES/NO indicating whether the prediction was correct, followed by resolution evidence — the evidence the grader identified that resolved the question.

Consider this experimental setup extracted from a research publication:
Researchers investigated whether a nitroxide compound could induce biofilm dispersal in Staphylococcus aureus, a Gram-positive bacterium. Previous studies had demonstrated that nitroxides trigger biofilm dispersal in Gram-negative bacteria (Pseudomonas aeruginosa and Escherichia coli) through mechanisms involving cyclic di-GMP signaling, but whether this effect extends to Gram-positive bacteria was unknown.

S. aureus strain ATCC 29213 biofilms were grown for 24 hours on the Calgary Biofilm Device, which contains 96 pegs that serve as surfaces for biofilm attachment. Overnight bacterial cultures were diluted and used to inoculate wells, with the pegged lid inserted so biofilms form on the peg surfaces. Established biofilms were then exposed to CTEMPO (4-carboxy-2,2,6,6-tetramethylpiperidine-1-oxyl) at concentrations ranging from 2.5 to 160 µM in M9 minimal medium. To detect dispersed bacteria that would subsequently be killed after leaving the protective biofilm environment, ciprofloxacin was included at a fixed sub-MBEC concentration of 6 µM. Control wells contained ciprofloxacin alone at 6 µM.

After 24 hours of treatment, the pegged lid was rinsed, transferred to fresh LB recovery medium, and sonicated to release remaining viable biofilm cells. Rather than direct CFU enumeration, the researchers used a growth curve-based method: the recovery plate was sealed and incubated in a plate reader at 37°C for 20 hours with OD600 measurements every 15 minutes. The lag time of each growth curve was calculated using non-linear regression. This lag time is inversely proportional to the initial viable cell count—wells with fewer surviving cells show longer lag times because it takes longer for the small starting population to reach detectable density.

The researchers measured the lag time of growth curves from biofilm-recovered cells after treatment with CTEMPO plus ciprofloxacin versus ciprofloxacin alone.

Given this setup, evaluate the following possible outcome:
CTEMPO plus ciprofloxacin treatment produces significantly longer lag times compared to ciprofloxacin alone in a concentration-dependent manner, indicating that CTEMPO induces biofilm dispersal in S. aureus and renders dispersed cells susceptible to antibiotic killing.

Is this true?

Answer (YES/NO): YES